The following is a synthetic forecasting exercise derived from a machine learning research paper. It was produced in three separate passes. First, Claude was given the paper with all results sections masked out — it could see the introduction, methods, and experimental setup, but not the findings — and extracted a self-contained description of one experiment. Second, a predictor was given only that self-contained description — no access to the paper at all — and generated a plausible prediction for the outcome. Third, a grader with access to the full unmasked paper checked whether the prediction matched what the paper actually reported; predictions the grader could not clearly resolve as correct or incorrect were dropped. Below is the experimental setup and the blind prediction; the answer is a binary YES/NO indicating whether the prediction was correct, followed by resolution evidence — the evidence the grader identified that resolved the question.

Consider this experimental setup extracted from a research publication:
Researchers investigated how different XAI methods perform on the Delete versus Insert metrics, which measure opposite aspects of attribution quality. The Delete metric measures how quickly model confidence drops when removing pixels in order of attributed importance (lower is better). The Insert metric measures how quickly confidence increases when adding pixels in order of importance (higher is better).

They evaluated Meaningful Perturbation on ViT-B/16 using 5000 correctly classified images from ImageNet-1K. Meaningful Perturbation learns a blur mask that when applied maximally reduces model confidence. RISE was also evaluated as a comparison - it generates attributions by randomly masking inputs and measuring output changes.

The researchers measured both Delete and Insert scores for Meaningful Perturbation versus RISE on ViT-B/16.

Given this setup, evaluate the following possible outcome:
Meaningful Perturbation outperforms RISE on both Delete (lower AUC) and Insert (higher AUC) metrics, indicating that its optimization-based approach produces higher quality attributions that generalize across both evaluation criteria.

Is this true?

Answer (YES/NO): NO